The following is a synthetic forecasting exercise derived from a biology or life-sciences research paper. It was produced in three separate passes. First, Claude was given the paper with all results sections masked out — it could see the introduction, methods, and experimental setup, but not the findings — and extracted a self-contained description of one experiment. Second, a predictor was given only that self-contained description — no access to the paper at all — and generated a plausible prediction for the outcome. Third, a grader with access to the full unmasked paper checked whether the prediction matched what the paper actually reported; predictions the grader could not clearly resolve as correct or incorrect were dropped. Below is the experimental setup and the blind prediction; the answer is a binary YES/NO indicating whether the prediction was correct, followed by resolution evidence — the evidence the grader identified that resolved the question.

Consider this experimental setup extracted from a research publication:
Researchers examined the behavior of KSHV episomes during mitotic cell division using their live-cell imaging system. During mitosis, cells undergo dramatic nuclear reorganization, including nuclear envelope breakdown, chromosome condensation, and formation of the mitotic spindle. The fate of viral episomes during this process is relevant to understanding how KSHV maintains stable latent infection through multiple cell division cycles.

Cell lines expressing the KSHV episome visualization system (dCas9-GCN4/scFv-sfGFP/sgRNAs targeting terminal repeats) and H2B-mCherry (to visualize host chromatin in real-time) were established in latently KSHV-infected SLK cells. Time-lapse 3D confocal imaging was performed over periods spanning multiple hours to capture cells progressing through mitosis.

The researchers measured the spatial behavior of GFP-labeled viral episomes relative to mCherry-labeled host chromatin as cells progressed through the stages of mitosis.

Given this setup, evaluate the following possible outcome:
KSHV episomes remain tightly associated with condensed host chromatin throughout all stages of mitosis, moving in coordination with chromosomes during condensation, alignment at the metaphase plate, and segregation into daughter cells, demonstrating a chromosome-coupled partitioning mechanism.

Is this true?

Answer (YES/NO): NO